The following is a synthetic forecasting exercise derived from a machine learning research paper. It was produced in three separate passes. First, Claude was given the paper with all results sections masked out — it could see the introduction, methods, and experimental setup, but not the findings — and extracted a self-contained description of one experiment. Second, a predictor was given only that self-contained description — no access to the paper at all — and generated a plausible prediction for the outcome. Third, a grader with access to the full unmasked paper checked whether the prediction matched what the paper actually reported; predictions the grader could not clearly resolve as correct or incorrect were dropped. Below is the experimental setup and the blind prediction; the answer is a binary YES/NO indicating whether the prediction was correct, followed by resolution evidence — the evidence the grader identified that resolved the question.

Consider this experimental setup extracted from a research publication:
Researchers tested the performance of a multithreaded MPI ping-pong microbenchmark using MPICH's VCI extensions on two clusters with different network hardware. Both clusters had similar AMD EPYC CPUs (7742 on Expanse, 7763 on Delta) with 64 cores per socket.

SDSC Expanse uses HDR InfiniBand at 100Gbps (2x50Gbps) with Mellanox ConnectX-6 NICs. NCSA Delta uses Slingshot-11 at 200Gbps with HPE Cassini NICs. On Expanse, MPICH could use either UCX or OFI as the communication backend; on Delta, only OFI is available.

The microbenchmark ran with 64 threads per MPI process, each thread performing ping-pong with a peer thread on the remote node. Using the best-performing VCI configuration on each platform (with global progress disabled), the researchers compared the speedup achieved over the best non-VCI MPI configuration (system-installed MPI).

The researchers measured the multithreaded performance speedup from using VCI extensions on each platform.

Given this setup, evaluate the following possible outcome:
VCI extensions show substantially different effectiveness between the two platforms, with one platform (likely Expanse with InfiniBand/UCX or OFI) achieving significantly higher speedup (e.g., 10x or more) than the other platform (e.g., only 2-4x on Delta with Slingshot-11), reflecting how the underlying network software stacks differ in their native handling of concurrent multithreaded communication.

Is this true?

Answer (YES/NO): NO